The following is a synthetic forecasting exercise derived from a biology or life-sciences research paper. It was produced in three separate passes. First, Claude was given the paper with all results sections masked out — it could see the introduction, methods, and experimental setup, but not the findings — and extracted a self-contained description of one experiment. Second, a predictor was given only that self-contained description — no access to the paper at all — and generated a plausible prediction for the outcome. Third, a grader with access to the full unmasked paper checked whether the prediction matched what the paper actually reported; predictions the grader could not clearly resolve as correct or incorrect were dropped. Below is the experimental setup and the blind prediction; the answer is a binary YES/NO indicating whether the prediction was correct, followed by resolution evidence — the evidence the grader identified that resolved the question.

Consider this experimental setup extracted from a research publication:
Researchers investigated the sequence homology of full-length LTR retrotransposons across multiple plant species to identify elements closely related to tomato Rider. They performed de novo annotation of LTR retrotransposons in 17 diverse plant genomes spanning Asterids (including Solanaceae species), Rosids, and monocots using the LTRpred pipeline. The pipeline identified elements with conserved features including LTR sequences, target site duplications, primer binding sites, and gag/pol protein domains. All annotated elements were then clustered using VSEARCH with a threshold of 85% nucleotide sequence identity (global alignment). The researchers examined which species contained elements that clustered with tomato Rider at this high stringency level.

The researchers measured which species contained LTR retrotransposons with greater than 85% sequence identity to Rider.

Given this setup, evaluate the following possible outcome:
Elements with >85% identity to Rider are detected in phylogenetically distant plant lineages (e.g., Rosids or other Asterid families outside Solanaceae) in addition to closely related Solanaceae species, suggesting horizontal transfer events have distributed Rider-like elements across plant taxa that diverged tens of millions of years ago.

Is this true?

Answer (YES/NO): NO